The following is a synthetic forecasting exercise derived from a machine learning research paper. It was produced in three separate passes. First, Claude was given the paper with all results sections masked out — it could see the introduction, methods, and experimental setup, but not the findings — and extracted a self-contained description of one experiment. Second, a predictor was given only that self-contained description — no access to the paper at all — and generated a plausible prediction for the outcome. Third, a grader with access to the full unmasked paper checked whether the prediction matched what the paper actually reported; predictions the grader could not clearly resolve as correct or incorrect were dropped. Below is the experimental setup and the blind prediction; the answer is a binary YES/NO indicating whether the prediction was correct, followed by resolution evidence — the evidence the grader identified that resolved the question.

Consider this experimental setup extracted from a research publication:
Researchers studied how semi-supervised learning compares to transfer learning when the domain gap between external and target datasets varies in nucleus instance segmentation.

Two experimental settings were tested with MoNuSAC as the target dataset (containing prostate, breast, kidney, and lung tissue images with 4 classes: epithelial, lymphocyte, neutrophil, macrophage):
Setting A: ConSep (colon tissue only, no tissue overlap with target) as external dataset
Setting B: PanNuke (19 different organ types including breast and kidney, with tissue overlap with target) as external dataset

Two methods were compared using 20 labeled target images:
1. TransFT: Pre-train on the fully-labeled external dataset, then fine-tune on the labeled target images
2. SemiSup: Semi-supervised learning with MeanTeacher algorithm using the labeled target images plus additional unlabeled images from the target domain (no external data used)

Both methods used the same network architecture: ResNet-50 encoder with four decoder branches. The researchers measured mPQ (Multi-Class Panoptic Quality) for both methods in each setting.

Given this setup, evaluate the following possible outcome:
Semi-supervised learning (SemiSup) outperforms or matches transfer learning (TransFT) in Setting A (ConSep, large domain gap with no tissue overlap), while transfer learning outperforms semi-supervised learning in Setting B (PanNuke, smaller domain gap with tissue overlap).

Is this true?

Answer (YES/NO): YES